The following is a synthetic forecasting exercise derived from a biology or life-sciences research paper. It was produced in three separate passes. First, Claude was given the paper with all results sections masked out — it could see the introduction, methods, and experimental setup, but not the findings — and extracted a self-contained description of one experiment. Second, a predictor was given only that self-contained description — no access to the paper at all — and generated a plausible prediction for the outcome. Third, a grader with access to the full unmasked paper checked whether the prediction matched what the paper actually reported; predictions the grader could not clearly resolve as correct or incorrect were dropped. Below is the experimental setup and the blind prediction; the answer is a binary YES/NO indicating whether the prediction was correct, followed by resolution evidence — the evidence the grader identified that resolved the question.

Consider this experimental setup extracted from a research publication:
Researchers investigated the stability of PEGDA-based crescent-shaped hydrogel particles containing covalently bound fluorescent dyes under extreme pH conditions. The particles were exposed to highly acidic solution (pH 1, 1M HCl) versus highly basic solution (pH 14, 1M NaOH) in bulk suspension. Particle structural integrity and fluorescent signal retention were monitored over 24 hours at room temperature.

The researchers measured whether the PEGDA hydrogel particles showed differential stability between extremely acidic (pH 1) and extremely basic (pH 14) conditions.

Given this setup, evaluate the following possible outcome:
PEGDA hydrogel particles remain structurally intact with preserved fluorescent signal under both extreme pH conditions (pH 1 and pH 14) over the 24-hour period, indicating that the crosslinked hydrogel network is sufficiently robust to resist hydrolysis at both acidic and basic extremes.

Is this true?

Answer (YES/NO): NO